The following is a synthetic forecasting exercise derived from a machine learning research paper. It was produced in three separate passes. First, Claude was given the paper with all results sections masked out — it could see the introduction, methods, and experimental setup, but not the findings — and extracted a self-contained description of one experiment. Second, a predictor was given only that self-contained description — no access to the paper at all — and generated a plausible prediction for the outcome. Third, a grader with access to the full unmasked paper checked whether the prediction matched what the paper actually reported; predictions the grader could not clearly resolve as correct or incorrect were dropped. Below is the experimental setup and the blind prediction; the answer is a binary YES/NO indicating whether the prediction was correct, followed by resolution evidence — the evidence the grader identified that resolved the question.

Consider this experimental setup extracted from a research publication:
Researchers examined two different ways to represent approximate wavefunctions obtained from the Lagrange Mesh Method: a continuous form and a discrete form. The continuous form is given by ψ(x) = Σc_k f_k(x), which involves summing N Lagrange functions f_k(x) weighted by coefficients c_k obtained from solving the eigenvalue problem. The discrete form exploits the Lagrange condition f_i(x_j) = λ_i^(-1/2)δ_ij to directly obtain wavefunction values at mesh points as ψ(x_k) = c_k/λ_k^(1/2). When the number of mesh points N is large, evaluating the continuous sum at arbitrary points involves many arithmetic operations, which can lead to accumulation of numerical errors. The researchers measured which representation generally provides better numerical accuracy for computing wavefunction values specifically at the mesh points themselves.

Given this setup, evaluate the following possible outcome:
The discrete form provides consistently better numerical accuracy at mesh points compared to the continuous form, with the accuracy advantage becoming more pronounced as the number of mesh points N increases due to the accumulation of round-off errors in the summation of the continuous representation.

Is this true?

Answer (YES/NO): NO